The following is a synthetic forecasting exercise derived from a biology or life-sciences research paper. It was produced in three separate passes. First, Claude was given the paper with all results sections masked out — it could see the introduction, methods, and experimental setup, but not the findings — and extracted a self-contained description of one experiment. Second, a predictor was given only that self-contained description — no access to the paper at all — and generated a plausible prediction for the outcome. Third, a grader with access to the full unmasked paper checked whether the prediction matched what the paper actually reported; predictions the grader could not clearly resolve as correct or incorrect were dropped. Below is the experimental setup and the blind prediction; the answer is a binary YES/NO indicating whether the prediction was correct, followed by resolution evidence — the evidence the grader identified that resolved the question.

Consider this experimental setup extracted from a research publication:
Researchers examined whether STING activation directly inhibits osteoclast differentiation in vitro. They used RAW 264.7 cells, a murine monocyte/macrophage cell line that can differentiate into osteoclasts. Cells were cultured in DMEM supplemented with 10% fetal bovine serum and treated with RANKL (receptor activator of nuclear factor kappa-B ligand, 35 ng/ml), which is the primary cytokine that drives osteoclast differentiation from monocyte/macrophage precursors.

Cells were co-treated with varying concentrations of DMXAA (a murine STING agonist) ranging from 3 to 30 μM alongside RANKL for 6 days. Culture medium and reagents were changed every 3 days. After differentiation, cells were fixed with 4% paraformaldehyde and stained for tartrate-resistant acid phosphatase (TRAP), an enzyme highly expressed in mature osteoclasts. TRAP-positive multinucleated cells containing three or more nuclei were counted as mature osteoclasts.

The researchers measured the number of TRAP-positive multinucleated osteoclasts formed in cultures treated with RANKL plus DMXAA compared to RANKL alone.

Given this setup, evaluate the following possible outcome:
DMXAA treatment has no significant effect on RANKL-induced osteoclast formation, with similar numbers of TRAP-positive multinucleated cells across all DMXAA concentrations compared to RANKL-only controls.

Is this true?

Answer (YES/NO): NO